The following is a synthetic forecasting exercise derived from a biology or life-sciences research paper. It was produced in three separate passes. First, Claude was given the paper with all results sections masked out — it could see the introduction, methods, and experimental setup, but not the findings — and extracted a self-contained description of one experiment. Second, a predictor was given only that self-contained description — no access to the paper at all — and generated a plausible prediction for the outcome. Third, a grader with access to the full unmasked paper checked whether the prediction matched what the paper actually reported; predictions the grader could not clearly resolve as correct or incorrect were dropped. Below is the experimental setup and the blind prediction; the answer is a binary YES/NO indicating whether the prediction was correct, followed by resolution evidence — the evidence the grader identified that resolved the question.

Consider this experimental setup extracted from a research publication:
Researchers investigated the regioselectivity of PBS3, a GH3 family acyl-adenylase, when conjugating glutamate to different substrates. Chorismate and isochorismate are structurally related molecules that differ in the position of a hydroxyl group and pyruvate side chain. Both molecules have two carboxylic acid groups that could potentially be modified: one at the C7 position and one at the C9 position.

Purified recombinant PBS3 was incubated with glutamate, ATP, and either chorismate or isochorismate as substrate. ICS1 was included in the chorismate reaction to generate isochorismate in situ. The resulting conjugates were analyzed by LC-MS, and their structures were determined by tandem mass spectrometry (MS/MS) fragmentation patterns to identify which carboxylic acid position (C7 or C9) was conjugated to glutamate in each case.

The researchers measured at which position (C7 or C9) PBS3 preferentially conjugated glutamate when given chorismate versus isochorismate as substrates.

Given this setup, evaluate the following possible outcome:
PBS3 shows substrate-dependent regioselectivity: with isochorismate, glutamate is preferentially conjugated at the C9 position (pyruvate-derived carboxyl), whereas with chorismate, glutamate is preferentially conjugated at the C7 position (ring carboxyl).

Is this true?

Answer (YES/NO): YES